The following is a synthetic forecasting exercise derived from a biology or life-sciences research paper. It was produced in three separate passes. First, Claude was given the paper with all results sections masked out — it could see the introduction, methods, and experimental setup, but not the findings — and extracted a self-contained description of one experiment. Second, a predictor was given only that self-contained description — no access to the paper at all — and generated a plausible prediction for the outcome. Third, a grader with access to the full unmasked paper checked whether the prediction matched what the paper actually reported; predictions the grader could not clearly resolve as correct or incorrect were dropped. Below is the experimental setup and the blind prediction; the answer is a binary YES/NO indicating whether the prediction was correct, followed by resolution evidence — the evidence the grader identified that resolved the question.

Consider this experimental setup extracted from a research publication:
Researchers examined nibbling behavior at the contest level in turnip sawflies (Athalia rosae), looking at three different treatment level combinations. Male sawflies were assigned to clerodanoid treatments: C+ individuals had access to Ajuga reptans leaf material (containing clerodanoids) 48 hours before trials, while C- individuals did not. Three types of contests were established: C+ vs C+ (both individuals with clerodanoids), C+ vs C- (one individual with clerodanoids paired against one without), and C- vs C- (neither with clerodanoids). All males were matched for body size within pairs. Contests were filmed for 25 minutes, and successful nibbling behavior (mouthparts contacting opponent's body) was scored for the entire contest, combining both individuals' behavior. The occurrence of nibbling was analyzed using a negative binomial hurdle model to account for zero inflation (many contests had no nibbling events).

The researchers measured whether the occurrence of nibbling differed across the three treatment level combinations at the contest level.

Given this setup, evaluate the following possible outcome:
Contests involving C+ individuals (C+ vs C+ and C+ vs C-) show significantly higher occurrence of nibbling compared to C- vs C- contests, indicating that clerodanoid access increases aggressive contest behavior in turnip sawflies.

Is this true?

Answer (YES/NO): YES